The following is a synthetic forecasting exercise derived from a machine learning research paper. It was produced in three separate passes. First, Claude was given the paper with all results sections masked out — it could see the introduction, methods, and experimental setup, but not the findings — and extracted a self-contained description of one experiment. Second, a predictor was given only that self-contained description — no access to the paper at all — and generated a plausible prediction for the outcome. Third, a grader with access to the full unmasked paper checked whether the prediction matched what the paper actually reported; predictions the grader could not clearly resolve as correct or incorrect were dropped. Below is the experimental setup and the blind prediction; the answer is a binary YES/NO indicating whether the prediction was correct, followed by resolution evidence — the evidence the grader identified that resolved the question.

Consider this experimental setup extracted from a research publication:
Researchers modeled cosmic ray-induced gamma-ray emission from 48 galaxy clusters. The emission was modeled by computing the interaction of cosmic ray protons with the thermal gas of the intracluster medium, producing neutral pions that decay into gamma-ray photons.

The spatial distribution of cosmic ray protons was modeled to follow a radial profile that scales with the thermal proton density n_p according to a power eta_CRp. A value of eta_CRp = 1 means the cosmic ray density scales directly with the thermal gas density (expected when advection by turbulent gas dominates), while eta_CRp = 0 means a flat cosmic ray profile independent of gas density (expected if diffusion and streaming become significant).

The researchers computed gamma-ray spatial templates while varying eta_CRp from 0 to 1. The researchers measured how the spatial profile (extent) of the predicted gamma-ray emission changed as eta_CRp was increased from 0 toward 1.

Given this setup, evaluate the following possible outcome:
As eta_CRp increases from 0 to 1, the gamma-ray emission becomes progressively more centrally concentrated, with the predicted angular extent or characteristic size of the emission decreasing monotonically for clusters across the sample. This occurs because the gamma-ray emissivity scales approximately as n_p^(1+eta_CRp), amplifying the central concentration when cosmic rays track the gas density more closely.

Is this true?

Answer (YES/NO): YES